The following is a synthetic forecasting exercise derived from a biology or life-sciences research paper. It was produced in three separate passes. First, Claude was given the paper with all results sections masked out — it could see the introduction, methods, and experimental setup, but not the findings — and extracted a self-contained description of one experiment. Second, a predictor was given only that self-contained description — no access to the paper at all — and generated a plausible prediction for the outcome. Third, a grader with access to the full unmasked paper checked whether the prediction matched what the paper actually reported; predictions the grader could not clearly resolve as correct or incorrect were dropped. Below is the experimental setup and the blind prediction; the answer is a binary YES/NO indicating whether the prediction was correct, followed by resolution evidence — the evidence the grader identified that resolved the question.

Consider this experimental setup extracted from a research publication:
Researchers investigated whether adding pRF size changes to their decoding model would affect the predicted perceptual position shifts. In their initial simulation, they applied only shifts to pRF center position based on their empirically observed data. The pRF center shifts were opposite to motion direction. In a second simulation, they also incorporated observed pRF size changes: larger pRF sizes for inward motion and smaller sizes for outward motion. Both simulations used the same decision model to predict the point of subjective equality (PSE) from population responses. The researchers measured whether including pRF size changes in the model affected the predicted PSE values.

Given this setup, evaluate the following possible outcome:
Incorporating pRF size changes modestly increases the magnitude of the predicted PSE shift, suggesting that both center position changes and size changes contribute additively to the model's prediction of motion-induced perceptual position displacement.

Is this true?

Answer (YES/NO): YES